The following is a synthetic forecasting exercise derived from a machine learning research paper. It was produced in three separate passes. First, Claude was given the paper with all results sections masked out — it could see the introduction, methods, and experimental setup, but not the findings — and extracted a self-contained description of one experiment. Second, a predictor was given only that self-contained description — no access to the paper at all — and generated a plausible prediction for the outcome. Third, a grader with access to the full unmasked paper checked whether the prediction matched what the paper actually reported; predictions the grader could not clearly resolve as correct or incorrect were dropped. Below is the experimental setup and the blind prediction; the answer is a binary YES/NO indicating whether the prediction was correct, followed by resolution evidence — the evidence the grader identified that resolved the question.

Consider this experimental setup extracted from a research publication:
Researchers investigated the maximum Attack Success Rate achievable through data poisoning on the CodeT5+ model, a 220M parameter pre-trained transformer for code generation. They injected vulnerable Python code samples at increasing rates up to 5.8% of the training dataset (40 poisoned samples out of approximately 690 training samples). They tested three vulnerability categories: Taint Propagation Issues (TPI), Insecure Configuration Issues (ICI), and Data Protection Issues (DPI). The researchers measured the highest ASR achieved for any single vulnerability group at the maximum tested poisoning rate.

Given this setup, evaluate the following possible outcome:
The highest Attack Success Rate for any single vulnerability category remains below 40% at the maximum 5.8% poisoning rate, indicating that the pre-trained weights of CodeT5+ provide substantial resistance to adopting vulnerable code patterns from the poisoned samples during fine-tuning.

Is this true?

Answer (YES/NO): NO